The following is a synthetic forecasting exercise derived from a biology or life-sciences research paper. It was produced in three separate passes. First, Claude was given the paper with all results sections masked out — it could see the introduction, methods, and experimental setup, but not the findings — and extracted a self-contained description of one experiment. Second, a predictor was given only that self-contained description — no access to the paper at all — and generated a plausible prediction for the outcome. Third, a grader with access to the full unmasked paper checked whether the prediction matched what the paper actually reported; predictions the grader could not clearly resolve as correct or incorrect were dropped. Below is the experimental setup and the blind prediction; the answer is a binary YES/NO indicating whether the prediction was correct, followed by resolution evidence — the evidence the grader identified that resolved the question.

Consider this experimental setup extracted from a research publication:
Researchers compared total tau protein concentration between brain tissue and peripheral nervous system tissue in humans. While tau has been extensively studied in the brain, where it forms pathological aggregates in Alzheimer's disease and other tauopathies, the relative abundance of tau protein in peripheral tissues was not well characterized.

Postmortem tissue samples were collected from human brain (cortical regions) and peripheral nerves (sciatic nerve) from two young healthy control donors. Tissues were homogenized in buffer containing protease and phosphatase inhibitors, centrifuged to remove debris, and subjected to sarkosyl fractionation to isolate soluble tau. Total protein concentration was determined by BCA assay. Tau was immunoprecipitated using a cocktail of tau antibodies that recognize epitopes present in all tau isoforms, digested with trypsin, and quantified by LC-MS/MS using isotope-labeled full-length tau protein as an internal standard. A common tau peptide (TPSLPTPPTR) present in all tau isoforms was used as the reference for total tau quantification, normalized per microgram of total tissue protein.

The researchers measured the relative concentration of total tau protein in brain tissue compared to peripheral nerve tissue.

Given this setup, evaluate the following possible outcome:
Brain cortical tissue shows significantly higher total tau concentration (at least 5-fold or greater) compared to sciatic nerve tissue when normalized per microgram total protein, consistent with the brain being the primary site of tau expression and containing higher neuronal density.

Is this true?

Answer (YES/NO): YES